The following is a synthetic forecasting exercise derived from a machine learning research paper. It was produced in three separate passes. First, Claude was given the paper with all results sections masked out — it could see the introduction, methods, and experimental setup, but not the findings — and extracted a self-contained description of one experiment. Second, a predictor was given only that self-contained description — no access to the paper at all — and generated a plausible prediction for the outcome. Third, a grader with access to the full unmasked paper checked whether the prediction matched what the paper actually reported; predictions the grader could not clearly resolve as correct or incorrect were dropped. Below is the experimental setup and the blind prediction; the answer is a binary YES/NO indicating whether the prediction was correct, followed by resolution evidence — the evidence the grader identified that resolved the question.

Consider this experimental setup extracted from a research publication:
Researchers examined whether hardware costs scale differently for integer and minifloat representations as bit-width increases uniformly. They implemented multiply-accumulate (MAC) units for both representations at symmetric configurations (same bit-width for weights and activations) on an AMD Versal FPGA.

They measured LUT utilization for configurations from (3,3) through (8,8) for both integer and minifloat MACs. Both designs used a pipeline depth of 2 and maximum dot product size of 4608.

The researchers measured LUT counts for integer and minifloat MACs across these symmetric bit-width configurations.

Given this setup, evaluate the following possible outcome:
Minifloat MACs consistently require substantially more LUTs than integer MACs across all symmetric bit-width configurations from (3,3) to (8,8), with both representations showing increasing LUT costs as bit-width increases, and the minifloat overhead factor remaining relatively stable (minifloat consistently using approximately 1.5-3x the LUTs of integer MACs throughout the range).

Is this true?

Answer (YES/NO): NO